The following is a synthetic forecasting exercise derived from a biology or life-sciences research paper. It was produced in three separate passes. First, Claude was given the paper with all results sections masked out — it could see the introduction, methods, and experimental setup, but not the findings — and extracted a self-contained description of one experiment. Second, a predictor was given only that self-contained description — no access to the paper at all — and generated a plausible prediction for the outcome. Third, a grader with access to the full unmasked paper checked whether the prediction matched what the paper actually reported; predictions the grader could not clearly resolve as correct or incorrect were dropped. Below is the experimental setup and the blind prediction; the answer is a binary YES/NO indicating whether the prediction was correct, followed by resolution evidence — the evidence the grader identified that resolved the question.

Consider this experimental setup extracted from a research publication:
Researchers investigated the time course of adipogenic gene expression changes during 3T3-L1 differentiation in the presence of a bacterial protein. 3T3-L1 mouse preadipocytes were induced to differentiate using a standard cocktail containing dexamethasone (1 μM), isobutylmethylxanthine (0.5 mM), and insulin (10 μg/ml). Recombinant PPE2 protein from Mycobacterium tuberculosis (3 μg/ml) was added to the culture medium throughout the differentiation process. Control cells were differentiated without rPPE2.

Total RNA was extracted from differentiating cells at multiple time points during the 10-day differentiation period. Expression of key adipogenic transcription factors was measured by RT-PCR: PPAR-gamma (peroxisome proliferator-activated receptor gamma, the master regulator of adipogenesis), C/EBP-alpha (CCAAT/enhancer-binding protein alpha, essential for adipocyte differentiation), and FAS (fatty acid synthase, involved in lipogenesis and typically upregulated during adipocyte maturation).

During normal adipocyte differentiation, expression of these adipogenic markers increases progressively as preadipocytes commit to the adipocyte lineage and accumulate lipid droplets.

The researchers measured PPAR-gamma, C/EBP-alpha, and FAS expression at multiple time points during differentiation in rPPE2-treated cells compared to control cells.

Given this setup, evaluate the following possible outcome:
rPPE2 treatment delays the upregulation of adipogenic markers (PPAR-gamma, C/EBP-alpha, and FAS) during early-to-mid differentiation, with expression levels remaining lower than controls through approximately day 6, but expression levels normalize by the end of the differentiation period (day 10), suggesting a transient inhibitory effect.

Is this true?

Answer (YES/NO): NO